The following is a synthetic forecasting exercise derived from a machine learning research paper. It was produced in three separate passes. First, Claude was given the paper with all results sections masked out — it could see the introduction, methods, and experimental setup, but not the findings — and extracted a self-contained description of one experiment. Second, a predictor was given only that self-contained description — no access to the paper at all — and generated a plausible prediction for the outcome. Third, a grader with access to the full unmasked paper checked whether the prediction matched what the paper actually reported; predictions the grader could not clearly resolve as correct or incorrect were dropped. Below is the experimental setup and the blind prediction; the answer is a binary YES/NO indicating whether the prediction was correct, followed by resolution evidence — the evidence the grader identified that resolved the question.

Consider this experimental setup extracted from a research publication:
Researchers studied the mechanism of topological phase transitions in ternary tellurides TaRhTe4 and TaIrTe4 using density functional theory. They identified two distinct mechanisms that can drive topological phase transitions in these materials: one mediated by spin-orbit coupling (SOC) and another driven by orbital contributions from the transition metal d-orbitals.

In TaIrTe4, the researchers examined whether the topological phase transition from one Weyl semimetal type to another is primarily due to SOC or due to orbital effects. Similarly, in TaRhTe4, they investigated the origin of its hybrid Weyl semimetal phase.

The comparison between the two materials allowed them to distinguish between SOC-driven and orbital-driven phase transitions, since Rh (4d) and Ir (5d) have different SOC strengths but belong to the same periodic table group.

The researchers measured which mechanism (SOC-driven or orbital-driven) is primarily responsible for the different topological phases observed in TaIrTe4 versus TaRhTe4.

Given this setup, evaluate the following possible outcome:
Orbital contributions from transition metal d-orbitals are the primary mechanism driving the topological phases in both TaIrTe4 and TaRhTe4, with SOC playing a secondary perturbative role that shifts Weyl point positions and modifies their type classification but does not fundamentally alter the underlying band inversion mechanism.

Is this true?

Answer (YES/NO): NO